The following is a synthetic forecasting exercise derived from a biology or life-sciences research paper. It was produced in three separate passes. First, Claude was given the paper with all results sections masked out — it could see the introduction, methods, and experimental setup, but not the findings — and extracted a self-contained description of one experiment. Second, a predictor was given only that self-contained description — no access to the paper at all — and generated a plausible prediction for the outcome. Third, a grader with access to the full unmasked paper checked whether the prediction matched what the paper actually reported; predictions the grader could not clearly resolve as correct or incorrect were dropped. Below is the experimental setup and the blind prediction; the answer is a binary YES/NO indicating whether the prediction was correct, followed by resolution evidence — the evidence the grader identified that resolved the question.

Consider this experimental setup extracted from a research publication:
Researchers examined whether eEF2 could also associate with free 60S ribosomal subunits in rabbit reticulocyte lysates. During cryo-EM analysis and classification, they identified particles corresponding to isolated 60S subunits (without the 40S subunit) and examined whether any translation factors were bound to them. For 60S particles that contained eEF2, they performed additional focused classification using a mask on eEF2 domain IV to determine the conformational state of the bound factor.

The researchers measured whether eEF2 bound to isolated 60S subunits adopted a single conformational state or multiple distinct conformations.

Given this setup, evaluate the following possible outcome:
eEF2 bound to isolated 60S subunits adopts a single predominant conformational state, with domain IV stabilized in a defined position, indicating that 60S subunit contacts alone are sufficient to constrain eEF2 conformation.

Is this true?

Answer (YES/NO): NO